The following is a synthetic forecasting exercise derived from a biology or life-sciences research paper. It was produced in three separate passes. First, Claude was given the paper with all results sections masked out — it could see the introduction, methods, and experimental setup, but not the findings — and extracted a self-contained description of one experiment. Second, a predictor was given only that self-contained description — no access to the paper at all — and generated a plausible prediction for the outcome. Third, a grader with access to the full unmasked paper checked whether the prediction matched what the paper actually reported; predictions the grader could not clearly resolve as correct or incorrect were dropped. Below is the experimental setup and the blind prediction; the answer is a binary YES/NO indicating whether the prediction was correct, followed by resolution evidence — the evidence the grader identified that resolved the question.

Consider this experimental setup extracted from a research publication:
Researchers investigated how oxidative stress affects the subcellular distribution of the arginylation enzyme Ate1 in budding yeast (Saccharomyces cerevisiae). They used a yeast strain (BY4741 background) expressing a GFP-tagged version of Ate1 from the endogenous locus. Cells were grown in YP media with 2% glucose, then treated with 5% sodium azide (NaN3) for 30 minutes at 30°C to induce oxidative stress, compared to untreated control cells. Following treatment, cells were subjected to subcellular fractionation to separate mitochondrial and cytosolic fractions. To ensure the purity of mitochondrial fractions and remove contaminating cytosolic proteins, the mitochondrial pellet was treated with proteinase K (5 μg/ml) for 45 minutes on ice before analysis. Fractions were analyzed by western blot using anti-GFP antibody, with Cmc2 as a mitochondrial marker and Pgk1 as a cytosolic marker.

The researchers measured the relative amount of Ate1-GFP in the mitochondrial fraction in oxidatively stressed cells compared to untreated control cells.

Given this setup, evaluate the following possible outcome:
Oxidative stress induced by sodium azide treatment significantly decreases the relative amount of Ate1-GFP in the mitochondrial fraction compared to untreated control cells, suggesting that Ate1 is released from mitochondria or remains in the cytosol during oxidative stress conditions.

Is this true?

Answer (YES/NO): NO